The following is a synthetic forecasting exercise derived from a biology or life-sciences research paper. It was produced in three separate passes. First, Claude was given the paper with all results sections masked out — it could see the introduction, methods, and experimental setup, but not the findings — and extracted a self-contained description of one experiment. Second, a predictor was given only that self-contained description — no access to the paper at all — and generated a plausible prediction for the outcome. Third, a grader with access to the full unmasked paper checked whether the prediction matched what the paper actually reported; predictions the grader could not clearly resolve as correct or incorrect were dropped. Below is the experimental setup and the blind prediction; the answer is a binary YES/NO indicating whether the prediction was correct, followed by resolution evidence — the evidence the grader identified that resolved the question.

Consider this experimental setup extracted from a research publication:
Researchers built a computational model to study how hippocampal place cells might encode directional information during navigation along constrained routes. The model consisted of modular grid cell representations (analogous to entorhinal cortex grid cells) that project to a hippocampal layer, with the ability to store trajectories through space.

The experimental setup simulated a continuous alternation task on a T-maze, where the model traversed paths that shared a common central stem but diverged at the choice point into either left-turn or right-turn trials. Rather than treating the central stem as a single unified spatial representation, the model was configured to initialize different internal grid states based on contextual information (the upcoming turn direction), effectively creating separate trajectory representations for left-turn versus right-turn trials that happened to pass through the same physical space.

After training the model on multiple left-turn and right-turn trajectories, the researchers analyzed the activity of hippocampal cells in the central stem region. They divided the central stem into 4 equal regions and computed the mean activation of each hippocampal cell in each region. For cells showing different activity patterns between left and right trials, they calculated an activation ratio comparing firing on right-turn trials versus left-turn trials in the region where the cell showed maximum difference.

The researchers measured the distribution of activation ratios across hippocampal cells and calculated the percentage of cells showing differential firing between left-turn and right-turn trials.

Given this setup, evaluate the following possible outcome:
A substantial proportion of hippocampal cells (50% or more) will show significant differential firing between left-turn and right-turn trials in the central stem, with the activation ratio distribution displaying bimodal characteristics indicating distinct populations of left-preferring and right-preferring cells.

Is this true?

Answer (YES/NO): YES